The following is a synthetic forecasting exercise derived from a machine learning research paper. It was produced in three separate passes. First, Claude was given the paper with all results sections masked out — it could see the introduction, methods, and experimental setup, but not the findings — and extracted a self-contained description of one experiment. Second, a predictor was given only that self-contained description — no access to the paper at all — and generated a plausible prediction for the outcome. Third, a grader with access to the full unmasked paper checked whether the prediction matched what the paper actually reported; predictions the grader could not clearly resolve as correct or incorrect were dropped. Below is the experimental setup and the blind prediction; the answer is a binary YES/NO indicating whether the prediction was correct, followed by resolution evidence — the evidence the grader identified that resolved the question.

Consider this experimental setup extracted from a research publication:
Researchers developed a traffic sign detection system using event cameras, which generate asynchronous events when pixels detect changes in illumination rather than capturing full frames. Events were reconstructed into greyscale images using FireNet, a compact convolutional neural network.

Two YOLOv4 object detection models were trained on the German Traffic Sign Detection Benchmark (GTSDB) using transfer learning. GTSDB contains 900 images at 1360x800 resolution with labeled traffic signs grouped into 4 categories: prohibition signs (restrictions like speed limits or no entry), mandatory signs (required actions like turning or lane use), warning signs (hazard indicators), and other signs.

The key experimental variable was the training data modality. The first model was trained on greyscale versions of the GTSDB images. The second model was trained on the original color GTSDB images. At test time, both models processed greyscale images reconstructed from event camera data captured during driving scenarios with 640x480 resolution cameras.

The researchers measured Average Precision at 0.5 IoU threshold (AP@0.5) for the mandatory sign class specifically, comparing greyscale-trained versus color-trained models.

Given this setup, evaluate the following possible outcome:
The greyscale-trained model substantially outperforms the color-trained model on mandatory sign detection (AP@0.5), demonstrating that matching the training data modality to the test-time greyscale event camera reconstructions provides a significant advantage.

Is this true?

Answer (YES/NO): YES